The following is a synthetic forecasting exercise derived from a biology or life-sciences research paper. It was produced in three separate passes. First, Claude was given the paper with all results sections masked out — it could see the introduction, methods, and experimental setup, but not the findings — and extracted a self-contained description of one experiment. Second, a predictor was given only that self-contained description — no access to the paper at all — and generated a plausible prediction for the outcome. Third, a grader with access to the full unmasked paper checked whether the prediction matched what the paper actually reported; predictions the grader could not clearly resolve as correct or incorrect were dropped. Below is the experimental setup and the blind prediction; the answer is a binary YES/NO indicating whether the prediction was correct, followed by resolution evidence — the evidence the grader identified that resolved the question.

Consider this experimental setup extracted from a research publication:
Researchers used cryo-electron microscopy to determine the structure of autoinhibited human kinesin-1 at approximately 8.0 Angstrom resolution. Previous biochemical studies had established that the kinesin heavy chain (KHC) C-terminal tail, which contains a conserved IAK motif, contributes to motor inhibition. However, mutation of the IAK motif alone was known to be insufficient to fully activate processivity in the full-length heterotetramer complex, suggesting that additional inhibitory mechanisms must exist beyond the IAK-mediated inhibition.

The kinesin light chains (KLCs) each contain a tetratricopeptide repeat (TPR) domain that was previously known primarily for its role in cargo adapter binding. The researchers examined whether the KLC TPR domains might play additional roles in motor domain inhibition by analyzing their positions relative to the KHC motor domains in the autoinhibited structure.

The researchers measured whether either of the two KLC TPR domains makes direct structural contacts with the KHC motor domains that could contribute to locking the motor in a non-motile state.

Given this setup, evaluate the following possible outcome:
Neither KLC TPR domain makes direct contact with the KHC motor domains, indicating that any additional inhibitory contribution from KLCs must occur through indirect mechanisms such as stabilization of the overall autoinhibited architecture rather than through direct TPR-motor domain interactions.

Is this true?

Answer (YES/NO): NO